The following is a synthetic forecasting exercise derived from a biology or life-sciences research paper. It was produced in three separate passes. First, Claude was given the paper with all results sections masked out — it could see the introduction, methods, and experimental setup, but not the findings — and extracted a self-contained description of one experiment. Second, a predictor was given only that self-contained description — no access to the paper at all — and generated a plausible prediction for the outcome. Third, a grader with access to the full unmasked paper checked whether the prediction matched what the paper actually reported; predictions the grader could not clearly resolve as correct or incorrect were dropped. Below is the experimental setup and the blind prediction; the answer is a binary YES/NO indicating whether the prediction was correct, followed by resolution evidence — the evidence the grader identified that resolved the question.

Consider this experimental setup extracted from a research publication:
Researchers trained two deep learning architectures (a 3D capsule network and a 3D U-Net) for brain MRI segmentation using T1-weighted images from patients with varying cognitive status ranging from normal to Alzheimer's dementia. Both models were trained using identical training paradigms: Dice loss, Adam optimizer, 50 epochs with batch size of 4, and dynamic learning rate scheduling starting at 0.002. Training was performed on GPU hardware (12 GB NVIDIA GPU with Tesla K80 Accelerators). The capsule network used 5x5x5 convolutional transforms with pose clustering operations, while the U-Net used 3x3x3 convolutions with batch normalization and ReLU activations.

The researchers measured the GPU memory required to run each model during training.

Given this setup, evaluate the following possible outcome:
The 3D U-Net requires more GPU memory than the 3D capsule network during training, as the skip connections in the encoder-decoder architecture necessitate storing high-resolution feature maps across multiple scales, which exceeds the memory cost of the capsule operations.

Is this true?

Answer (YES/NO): YES